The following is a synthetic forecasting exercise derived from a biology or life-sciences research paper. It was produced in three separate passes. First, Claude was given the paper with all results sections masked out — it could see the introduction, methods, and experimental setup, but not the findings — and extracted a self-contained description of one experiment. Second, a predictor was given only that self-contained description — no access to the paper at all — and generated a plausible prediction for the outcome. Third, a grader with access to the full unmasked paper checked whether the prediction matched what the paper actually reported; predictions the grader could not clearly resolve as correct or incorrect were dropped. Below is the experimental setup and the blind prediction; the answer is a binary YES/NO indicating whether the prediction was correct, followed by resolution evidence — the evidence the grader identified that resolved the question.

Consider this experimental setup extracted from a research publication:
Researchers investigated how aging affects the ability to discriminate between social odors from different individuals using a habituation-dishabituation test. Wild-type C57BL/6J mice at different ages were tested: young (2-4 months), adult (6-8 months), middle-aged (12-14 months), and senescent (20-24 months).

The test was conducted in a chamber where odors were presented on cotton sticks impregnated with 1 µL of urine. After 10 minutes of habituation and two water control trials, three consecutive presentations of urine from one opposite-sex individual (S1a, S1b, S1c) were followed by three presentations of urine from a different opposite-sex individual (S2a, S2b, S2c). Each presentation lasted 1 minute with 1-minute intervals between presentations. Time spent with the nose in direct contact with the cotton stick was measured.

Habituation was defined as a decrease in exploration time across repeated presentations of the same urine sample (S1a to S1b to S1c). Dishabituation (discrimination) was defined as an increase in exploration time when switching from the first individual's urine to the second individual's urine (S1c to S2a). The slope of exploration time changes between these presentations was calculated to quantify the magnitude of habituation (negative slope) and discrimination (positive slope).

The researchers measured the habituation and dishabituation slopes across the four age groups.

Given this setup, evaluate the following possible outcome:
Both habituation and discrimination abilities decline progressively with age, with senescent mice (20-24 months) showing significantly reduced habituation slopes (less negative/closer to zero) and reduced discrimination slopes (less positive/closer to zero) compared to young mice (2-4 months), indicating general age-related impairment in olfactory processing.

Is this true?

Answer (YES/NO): NO